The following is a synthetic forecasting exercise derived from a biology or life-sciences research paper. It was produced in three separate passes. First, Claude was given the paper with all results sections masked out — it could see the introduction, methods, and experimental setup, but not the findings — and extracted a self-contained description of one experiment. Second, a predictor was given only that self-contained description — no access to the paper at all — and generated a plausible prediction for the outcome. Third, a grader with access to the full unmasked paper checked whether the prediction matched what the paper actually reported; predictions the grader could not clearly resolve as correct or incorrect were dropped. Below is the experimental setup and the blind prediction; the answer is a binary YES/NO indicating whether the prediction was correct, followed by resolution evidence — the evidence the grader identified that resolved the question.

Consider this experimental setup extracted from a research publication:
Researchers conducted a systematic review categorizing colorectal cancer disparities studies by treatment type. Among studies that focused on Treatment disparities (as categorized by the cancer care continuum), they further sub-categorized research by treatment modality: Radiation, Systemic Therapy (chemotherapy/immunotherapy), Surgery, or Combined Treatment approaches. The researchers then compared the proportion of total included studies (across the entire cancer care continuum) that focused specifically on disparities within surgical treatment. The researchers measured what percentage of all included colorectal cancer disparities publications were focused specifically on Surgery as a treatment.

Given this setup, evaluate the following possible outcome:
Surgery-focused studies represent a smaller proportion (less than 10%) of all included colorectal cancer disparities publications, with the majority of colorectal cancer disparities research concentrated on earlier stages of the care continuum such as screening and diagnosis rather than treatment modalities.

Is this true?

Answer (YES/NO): YES